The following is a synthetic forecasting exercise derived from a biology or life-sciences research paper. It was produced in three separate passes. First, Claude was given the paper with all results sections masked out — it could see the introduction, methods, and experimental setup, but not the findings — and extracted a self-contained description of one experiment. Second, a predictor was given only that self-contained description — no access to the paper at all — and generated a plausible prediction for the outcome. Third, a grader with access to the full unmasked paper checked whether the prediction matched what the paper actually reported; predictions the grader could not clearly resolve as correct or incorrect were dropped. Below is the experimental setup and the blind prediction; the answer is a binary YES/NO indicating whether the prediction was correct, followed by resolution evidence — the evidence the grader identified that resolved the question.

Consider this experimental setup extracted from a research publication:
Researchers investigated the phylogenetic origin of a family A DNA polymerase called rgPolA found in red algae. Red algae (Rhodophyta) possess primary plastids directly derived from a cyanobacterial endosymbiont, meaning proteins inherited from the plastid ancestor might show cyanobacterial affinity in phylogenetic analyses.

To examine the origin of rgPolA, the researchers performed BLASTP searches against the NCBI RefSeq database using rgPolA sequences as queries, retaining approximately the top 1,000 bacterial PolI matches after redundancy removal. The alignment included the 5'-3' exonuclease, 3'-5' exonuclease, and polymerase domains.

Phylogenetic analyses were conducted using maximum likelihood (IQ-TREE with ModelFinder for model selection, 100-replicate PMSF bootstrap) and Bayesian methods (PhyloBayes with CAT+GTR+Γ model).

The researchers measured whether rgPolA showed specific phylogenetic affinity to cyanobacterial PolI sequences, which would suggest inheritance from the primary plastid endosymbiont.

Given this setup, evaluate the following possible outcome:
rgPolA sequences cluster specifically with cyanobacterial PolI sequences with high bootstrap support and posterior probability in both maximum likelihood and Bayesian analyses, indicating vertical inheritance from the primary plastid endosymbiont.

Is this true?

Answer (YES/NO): NO